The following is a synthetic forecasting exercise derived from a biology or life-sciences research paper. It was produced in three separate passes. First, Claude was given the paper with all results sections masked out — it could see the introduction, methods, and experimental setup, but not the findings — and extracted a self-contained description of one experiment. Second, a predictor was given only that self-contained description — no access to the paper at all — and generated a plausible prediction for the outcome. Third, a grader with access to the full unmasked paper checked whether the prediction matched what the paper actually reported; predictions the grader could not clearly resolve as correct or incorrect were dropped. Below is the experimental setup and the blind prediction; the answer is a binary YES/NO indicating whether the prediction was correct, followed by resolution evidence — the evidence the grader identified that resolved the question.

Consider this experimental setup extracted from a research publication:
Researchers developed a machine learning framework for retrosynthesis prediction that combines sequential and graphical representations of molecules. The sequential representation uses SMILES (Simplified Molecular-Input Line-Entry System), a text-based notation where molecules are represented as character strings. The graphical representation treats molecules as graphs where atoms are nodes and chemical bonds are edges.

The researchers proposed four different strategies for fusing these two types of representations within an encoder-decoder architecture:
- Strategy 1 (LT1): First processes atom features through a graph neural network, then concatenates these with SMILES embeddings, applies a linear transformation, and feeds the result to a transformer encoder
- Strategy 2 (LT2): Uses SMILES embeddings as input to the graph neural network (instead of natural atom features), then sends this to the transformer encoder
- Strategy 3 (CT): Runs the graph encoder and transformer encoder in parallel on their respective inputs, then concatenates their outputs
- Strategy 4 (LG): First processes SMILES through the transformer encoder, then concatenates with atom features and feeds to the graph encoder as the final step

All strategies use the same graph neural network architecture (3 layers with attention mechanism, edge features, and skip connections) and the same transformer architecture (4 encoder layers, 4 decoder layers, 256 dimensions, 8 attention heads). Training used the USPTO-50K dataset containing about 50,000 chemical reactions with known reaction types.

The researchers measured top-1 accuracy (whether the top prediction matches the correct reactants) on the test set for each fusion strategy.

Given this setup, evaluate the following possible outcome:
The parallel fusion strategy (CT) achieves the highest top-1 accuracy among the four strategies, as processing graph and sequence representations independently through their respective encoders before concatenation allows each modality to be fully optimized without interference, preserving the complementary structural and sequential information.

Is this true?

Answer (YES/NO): NO